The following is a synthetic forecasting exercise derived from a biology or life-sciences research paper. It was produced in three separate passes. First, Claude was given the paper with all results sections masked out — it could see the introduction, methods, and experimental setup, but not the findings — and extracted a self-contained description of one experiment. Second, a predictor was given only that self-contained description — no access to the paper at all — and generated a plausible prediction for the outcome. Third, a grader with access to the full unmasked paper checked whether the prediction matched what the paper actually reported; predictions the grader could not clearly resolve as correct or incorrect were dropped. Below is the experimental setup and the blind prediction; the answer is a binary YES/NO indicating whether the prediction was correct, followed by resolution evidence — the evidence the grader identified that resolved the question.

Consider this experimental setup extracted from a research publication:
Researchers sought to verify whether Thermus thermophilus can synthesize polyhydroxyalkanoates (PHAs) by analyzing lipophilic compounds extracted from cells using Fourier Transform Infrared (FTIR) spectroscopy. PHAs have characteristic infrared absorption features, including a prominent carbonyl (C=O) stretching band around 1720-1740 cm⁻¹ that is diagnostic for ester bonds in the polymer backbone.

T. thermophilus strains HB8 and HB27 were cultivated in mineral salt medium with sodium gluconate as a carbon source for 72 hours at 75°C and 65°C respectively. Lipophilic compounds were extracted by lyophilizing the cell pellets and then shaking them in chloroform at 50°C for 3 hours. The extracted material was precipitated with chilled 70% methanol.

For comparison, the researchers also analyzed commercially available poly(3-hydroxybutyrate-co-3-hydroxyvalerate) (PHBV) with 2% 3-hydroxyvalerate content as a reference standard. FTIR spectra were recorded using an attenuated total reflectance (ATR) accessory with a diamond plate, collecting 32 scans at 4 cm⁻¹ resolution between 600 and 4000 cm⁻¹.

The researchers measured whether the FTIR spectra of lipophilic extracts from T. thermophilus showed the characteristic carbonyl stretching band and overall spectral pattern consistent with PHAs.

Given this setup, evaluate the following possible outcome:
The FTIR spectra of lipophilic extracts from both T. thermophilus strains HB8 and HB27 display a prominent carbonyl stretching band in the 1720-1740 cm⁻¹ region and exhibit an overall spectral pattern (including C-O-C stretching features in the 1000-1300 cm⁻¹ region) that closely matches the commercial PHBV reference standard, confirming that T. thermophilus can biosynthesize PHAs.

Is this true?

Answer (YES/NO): NO